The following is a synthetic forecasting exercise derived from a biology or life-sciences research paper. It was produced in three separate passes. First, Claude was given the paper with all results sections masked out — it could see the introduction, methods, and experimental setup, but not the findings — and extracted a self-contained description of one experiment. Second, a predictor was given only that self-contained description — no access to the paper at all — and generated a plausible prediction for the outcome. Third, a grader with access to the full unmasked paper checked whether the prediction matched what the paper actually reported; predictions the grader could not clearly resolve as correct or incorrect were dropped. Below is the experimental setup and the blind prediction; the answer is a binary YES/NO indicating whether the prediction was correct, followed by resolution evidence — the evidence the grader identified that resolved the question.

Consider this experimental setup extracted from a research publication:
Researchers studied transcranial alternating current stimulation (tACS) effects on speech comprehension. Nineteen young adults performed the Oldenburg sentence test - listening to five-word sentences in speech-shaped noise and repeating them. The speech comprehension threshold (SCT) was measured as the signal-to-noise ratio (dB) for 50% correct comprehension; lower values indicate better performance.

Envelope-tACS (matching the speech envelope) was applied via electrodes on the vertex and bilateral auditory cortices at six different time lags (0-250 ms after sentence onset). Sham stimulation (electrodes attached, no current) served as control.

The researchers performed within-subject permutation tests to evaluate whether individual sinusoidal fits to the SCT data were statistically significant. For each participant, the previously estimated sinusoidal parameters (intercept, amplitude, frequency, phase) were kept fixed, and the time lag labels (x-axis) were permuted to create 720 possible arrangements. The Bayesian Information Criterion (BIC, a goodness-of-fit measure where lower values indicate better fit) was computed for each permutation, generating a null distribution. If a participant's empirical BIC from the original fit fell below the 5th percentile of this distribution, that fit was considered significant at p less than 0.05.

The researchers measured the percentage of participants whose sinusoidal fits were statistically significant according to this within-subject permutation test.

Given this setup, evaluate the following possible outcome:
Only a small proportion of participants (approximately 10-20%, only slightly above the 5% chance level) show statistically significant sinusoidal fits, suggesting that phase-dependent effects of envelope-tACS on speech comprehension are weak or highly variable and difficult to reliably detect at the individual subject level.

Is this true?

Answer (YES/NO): NO